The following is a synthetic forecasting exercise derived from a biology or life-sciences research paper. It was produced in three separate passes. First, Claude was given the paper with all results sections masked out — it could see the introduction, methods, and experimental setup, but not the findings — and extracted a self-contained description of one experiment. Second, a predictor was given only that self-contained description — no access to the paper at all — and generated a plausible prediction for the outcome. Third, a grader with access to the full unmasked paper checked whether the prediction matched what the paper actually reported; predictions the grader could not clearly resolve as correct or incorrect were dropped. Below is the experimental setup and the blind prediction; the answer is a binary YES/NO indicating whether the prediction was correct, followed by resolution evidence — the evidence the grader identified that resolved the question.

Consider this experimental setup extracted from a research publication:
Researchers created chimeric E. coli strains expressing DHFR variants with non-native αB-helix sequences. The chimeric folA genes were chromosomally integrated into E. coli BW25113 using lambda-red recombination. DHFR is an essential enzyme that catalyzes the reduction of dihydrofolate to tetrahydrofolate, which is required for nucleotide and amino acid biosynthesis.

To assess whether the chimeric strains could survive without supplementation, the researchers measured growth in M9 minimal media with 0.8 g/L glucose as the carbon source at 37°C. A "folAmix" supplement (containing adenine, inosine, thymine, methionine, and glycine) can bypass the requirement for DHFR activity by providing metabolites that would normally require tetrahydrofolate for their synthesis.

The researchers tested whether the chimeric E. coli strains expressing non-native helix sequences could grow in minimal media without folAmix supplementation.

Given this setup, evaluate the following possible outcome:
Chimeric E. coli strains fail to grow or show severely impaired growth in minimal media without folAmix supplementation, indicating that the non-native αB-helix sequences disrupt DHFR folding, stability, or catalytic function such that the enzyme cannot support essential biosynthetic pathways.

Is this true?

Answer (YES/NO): YES